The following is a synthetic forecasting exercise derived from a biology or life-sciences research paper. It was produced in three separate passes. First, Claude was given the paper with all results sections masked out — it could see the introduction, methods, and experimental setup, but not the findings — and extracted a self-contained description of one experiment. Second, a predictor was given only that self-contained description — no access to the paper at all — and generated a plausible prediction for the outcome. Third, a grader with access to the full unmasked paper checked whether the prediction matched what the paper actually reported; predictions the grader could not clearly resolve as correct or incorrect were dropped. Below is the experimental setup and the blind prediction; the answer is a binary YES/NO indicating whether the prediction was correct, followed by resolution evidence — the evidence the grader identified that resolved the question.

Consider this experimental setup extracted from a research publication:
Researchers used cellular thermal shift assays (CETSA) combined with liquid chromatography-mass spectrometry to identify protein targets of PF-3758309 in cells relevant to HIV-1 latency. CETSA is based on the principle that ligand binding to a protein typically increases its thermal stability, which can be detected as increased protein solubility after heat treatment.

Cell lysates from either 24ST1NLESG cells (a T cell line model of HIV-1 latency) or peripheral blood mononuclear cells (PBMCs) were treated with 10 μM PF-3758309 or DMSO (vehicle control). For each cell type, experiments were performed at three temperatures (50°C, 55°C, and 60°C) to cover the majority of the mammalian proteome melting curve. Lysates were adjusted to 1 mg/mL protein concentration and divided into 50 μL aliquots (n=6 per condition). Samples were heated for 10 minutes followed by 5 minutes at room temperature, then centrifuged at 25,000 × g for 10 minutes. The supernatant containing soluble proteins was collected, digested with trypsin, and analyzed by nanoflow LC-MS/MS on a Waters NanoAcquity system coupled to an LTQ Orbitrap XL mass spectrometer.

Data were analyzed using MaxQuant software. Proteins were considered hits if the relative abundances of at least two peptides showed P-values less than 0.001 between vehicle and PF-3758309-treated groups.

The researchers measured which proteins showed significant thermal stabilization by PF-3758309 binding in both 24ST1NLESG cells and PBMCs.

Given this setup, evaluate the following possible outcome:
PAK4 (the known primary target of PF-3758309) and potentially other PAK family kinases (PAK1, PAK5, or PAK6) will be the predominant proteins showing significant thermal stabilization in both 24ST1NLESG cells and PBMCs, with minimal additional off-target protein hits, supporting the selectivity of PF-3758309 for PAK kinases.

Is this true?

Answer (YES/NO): NO